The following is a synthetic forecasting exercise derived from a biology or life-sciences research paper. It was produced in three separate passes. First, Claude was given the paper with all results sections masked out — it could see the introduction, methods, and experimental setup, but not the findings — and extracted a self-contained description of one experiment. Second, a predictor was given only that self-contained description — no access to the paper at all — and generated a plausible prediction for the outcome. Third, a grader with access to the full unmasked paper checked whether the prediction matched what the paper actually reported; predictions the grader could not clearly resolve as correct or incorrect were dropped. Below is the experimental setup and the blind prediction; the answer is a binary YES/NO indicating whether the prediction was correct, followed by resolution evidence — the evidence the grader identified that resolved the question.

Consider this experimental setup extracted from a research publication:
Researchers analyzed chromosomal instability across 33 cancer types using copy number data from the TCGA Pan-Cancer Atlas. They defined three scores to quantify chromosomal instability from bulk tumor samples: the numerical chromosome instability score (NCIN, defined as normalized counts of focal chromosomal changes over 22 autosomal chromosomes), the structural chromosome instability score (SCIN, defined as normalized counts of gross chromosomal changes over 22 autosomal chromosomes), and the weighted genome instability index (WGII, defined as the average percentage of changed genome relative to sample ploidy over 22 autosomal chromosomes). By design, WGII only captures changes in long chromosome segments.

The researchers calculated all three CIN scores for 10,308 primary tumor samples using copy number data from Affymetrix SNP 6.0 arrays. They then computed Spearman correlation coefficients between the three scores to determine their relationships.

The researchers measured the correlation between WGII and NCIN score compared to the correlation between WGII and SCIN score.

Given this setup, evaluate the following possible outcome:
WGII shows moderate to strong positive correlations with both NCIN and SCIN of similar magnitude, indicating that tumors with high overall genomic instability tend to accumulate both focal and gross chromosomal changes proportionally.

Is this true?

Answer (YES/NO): NO